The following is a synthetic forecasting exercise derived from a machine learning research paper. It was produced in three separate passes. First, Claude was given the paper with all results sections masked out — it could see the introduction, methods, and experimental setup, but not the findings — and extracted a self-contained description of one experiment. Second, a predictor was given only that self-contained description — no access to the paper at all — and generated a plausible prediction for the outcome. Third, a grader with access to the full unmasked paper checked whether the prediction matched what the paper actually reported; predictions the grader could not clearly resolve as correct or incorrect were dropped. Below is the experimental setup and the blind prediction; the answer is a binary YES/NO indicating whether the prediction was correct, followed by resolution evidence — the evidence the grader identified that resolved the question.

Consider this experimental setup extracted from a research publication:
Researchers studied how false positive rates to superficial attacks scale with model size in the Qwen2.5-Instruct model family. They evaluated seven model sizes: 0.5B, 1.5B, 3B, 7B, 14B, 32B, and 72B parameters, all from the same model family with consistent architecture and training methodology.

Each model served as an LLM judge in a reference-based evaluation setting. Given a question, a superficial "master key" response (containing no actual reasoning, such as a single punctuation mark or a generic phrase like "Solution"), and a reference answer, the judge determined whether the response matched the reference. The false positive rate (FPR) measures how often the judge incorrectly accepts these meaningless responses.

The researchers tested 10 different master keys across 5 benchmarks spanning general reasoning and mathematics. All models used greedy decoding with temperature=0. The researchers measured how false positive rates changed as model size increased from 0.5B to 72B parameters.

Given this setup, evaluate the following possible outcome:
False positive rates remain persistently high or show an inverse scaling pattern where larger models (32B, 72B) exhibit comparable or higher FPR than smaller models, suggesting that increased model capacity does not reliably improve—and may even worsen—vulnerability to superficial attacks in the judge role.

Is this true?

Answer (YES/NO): NO